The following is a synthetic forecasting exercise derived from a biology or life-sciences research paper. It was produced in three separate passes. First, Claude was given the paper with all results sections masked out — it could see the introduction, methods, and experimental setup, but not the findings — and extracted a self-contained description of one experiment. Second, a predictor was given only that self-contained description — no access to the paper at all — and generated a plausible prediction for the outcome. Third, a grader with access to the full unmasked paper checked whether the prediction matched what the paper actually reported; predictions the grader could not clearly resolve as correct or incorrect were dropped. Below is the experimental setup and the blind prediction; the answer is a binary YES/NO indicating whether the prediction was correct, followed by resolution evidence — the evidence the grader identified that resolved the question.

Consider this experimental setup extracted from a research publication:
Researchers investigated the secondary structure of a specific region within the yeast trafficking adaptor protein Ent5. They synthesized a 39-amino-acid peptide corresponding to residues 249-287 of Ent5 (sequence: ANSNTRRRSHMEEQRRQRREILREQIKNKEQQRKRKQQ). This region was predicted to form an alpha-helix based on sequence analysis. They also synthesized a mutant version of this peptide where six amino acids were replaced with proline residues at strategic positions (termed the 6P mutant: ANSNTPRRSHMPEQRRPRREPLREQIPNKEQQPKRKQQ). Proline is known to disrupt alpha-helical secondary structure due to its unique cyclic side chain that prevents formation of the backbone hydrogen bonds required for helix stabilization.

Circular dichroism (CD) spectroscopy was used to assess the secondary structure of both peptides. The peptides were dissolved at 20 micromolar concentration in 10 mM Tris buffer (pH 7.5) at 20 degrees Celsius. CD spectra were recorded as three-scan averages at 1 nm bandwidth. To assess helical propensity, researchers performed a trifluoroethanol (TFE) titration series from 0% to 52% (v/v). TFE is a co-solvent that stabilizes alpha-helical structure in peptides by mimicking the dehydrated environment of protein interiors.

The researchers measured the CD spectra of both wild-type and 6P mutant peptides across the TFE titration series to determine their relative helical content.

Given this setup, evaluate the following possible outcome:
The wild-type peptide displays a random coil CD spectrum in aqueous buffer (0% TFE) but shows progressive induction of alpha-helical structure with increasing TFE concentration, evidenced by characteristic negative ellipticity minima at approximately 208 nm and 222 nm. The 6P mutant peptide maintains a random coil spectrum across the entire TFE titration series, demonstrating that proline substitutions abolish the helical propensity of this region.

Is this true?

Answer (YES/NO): NO